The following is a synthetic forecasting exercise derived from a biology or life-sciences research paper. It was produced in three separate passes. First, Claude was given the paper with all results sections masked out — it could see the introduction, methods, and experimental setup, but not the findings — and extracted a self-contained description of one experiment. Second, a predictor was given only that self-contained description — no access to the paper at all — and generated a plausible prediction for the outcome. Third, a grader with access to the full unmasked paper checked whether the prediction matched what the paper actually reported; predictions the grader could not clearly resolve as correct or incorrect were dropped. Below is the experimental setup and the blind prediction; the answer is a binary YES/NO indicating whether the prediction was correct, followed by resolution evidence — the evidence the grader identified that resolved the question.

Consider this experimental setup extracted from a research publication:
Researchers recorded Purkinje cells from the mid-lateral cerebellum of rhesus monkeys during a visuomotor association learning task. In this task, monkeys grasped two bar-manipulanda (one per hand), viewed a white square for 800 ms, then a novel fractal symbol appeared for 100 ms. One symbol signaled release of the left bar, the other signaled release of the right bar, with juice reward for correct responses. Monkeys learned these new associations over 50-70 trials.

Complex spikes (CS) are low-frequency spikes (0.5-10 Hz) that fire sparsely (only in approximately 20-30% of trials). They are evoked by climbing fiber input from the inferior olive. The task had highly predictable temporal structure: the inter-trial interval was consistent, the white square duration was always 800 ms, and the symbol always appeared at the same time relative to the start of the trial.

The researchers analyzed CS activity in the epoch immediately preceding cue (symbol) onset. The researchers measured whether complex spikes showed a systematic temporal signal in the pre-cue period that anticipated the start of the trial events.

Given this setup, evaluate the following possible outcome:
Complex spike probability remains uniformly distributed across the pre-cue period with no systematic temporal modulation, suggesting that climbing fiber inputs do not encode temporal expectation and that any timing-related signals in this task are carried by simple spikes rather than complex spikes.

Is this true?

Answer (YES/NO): NO